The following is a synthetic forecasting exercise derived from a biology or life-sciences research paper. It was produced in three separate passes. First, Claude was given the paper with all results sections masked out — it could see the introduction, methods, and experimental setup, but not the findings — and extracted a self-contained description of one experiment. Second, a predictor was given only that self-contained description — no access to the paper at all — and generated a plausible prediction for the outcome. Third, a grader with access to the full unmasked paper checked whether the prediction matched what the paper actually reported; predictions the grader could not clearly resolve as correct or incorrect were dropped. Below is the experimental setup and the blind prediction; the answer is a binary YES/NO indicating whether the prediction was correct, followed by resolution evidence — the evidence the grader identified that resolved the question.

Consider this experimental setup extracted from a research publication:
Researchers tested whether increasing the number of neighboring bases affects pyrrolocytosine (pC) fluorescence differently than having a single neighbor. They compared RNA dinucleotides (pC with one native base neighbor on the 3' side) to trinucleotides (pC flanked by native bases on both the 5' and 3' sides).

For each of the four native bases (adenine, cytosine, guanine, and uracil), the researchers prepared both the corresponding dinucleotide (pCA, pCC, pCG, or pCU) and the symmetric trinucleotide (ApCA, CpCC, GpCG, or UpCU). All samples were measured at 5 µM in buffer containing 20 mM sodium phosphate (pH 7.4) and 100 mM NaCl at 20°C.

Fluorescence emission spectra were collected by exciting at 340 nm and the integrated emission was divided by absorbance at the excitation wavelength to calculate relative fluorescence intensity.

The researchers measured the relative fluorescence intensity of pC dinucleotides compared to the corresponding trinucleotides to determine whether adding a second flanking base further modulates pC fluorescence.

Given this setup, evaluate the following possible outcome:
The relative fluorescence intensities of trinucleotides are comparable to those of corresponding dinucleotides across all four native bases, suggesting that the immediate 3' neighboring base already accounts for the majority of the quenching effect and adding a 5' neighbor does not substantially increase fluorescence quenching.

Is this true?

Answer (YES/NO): NO